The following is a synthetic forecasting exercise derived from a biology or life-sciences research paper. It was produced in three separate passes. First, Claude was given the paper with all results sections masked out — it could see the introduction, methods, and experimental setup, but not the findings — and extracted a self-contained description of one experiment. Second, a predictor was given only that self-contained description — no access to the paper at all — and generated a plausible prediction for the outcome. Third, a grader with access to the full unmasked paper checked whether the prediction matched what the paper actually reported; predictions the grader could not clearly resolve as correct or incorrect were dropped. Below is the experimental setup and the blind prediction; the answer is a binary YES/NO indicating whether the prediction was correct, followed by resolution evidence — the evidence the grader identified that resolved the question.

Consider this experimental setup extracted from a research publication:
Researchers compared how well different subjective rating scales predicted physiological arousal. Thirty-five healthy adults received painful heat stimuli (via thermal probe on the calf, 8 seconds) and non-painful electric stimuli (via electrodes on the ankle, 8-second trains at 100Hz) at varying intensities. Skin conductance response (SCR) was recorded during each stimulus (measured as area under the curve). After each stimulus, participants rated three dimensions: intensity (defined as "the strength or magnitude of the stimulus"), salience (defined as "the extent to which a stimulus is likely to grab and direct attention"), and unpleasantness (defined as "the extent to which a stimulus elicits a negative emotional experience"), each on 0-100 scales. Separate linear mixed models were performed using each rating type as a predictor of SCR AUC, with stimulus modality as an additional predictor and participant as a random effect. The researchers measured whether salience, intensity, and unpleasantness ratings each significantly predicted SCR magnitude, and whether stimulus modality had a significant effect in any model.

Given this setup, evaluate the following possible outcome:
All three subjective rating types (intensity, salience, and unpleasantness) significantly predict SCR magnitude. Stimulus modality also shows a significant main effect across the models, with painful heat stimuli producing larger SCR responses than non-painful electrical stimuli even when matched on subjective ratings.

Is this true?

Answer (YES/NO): NO